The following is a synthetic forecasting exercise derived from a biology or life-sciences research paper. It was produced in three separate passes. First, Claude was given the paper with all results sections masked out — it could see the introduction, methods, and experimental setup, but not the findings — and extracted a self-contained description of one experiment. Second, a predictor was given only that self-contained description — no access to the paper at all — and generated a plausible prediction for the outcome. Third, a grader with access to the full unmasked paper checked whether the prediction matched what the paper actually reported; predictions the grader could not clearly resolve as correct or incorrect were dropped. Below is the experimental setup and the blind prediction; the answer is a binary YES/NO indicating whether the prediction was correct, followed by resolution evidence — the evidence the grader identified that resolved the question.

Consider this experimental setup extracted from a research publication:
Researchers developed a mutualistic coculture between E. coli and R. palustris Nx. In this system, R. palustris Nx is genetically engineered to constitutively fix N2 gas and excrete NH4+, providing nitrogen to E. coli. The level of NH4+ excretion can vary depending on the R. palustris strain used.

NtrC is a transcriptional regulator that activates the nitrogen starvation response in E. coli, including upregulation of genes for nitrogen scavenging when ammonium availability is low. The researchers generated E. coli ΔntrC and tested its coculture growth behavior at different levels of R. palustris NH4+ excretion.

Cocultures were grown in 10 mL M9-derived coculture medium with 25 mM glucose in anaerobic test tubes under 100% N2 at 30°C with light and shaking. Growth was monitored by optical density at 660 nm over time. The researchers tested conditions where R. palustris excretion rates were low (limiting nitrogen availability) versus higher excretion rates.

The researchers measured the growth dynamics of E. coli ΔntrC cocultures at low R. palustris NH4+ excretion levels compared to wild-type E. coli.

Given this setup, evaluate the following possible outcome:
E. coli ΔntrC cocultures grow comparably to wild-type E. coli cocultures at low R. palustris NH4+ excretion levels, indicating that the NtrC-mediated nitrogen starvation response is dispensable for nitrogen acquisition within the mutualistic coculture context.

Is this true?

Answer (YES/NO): NO